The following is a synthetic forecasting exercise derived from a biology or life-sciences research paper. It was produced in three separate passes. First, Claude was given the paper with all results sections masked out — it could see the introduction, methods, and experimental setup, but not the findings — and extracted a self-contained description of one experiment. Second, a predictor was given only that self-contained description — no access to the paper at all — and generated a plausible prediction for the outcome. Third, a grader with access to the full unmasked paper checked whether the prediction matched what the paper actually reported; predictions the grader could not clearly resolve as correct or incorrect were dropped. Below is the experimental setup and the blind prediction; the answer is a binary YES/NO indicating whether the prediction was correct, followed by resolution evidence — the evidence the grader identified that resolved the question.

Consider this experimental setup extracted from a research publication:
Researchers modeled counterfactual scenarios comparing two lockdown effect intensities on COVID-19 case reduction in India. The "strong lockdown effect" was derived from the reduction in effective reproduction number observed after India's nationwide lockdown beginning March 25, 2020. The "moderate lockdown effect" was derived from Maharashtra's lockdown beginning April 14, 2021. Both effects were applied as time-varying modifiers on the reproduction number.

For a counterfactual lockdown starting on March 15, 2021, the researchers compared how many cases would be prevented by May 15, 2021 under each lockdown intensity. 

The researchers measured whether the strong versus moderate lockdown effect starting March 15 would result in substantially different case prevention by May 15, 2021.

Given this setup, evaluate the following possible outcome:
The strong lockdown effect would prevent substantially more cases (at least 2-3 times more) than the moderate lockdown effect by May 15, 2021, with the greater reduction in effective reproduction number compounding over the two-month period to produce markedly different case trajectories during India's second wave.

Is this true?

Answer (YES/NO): NO